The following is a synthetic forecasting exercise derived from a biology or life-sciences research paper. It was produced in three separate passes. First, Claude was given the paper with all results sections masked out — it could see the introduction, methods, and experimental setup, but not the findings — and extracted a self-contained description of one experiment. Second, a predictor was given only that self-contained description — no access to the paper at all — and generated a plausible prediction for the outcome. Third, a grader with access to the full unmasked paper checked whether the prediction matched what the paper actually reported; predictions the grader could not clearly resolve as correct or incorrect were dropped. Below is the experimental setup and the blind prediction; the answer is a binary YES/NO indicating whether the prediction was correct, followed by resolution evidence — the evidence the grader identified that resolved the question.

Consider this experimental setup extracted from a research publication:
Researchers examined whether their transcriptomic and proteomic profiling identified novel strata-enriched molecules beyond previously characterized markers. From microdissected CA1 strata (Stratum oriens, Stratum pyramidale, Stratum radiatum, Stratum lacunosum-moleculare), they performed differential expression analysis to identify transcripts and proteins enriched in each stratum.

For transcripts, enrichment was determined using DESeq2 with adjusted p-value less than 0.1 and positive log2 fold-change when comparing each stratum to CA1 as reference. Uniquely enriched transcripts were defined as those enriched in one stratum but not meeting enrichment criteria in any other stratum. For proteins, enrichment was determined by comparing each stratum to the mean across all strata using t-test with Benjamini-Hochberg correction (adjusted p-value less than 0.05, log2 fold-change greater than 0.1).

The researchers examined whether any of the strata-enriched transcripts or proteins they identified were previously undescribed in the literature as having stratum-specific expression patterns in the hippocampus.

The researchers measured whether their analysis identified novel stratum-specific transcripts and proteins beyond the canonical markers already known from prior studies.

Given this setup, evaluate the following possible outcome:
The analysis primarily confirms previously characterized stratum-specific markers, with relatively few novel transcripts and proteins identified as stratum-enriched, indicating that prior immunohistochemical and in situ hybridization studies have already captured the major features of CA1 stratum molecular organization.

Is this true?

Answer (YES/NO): NO